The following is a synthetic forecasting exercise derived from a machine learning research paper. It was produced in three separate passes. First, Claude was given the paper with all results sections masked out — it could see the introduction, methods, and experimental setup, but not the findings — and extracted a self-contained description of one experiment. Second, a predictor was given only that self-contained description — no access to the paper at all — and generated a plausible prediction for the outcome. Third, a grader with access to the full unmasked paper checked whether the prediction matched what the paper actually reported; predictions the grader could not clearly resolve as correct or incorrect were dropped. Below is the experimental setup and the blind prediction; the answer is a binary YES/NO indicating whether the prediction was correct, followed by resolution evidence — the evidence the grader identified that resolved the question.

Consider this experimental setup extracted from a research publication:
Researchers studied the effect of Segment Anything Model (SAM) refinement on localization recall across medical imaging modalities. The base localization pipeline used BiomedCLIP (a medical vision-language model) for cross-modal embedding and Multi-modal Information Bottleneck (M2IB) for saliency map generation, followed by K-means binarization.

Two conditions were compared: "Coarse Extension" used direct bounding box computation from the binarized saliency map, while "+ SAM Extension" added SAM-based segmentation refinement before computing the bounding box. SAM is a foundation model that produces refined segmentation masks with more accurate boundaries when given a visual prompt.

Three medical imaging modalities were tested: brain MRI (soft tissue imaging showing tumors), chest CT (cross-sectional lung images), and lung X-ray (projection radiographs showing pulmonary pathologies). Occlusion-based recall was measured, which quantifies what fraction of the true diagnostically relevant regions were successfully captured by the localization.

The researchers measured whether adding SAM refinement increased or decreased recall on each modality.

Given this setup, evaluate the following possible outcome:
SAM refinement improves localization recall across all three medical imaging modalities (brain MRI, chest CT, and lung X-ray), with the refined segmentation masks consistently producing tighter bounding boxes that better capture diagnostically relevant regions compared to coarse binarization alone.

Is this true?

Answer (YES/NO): NO